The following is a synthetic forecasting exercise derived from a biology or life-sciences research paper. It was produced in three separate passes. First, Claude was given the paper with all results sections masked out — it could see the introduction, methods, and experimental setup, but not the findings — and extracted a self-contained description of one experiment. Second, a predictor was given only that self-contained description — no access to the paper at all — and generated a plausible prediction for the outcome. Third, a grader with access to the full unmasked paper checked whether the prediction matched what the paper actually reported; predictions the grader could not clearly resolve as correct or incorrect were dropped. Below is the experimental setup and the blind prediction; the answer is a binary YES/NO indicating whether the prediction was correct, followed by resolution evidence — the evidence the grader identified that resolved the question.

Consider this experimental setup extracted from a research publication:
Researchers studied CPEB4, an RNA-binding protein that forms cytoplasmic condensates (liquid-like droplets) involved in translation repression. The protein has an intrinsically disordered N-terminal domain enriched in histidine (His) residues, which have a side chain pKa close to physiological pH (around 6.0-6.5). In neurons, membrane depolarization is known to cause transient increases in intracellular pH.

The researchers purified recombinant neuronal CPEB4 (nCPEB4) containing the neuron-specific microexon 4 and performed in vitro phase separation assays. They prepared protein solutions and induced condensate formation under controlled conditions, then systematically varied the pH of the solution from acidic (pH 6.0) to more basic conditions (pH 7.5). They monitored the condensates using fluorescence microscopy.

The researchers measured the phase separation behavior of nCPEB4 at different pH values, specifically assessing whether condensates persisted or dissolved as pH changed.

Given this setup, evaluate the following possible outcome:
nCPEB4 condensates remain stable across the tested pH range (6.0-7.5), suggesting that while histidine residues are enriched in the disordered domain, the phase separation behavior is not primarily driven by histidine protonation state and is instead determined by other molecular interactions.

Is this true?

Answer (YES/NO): NO